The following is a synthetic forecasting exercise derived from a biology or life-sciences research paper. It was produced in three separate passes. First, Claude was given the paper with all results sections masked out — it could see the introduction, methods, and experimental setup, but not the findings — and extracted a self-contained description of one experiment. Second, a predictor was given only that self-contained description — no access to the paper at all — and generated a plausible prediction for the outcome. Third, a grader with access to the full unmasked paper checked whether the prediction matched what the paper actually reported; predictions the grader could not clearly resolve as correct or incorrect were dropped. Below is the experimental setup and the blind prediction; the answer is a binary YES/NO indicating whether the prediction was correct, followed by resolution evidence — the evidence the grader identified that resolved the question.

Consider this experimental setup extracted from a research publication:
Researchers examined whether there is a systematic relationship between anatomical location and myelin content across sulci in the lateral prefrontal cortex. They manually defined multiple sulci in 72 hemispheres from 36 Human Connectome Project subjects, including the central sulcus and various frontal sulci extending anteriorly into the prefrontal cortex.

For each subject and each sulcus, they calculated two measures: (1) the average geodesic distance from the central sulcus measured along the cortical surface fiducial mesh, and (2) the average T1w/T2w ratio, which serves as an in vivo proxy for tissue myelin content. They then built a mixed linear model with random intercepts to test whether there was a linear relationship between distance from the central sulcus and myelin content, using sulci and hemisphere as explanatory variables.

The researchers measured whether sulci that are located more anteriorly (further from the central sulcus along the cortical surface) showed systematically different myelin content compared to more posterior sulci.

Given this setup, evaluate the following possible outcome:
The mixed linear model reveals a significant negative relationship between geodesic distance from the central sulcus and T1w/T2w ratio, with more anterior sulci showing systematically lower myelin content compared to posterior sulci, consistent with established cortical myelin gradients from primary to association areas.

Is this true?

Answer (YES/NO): YES